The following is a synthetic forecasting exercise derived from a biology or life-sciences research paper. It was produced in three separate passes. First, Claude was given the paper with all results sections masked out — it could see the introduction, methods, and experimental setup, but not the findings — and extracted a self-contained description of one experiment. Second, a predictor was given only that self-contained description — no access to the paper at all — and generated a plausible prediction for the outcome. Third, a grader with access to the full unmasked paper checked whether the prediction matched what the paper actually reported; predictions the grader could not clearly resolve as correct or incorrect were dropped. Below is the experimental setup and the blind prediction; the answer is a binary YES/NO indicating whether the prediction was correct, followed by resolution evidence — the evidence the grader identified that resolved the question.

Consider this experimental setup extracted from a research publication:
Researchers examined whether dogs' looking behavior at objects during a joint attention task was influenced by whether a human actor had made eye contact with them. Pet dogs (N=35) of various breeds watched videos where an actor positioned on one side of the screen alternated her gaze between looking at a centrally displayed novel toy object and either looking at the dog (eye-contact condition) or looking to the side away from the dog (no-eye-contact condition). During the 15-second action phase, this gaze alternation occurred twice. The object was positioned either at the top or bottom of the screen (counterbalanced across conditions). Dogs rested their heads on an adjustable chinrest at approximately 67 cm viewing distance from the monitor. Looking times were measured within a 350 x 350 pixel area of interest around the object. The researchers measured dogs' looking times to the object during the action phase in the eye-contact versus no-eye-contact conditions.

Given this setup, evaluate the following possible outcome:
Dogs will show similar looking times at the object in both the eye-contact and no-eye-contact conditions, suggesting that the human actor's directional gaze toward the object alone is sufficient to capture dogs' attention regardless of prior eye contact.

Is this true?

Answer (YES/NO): YES